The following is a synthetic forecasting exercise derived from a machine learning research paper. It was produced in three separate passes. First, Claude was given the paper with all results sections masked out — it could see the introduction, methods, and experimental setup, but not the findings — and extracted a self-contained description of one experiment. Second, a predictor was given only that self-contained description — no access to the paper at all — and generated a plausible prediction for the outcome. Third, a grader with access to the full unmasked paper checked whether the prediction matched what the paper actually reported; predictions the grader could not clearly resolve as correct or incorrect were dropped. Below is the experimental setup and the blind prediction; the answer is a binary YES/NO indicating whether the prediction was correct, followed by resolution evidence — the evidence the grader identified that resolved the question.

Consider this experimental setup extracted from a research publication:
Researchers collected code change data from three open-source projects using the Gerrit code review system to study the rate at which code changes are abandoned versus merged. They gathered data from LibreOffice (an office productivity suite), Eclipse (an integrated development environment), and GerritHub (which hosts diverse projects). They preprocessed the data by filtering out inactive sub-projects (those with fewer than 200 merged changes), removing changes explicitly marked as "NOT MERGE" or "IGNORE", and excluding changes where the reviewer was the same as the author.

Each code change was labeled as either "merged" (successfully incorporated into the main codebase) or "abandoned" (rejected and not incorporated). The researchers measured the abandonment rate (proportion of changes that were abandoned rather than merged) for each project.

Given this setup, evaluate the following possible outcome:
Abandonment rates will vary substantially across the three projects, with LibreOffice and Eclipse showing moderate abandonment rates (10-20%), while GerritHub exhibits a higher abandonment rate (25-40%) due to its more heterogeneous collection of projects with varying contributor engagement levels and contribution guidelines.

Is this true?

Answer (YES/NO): NO